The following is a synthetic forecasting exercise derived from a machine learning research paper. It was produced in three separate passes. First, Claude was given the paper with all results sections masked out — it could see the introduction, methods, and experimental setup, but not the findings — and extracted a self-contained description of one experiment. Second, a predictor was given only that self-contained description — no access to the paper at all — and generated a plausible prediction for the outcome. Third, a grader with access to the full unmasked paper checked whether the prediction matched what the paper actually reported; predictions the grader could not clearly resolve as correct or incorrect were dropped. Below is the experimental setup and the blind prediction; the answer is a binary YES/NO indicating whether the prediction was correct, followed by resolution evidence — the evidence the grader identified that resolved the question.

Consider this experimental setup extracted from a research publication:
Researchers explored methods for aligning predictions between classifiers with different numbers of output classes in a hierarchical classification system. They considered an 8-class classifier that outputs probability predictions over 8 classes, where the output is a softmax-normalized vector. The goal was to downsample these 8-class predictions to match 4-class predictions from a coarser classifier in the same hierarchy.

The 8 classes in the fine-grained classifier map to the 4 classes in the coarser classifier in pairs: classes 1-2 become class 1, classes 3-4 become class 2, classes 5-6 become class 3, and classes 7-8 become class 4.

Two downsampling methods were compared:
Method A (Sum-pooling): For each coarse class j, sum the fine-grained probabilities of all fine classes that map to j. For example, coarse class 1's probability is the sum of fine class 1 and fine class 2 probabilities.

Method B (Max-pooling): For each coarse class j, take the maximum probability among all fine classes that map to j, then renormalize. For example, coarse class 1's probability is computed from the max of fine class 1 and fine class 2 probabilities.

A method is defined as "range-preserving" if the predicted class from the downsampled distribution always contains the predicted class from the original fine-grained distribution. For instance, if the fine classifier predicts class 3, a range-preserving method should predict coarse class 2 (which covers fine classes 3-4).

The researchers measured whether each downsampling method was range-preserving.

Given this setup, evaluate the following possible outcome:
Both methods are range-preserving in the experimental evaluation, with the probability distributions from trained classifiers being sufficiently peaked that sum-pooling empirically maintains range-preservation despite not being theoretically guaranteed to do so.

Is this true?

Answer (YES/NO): NO